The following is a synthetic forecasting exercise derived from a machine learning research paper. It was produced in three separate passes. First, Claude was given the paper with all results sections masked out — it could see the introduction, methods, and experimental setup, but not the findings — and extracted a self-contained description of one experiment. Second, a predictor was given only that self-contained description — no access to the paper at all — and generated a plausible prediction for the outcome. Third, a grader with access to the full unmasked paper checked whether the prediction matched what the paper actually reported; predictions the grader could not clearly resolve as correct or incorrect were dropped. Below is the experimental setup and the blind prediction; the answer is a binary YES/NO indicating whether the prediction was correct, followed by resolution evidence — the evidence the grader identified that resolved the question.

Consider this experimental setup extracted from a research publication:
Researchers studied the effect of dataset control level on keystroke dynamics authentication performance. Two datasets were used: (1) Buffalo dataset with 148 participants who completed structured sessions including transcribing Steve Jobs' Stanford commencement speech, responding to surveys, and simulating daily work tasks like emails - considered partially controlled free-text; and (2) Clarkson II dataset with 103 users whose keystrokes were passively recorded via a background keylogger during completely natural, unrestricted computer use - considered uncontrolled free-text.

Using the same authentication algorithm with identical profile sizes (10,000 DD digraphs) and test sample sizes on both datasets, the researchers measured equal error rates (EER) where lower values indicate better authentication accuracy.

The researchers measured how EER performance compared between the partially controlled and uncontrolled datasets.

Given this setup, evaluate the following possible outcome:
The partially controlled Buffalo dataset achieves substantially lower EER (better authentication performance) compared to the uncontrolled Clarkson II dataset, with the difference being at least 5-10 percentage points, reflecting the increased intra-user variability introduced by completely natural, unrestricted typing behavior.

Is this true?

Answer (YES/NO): NO